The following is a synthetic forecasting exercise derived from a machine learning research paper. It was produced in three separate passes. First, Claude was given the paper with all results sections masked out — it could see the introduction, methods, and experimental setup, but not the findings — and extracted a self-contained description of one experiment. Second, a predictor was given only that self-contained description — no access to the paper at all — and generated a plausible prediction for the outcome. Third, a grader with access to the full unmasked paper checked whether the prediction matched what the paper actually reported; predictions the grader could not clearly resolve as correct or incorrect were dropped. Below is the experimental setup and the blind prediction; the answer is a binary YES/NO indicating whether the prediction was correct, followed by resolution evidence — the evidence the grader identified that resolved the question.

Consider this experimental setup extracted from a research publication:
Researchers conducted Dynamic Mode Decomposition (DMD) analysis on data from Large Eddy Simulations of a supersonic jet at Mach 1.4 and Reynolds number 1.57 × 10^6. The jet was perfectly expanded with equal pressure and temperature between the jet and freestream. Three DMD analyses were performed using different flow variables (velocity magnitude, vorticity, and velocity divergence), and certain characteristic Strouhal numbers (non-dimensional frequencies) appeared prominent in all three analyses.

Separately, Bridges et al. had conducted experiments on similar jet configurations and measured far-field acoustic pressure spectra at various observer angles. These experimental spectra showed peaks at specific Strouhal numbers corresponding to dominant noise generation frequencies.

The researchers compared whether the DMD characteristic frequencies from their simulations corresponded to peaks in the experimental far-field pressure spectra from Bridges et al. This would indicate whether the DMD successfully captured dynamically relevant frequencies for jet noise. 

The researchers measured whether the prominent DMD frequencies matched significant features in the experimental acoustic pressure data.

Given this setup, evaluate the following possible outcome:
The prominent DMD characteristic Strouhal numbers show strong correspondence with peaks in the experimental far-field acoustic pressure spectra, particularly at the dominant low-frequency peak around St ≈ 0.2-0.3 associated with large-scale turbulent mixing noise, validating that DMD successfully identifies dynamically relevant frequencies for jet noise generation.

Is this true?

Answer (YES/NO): YES